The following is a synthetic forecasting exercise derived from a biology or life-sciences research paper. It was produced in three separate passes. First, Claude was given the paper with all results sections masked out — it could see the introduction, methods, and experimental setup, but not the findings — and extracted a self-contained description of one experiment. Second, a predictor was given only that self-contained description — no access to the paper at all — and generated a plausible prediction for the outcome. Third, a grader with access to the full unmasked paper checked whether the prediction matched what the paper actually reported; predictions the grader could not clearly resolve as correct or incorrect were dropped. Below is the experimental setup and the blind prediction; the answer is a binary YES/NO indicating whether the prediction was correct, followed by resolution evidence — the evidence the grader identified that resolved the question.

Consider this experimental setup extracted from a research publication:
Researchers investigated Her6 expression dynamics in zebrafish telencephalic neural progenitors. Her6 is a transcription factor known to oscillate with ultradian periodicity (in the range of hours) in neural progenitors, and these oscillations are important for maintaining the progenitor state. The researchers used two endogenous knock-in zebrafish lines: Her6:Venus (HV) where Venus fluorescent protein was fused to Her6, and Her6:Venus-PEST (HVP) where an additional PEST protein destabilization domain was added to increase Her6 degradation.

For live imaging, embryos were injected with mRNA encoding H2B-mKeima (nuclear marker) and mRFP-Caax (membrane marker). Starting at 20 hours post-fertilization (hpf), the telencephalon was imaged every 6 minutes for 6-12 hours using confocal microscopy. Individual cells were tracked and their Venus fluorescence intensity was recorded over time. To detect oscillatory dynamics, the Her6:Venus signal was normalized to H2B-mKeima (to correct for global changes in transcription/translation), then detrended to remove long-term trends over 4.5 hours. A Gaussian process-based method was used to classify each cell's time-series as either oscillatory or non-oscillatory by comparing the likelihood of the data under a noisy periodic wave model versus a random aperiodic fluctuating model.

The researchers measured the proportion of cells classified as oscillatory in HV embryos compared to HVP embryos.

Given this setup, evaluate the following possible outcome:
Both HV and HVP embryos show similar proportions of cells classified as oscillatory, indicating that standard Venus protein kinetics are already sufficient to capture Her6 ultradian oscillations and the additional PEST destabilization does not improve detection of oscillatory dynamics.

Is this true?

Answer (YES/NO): NO